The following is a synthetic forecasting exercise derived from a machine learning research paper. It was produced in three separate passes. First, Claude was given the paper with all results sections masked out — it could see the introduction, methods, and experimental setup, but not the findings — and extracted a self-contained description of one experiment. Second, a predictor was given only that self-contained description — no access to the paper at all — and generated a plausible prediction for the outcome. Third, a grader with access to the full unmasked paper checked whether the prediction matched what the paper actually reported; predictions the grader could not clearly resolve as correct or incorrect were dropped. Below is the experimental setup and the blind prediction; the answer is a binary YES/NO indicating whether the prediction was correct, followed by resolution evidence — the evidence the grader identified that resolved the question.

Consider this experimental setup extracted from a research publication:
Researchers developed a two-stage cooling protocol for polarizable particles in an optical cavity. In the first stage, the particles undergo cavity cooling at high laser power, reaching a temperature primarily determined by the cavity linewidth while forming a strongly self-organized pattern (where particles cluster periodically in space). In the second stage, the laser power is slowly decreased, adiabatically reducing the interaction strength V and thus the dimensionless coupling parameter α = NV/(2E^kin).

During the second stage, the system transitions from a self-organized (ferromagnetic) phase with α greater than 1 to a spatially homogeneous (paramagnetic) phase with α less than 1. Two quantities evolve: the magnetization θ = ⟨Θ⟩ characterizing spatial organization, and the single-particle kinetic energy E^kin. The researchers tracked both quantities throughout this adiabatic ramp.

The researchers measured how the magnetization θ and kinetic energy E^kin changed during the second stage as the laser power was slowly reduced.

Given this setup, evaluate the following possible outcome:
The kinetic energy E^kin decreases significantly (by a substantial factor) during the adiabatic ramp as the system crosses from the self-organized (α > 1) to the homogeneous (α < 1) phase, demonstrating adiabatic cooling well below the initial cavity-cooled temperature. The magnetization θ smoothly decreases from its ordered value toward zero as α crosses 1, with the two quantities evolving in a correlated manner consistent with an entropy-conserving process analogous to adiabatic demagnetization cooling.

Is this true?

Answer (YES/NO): YES